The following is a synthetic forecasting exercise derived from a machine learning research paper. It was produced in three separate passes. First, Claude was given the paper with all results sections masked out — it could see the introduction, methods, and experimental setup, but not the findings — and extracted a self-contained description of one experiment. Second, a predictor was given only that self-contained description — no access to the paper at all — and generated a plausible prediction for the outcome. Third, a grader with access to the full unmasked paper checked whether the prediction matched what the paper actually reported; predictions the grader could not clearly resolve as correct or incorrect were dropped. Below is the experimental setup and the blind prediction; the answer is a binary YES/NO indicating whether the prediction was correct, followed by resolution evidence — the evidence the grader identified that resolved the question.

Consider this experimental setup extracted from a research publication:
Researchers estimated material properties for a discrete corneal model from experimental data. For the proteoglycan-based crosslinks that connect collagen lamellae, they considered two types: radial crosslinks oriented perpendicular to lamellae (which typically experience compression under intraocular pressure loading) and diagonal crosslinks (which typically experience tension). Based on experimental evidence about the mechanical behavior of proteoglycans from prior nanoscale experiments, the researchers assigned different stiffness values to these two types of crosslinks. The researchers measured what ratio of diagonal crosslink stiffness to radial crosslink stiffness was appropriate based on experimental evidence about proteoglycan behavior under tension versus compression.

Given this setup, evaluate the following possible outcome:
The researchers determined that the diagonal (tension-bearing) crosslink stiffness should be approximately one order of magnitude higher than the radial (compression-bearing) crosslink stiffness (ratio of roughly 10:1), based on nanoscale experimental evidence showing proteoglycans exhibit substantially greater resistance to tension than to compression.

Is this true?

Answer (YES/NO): NO